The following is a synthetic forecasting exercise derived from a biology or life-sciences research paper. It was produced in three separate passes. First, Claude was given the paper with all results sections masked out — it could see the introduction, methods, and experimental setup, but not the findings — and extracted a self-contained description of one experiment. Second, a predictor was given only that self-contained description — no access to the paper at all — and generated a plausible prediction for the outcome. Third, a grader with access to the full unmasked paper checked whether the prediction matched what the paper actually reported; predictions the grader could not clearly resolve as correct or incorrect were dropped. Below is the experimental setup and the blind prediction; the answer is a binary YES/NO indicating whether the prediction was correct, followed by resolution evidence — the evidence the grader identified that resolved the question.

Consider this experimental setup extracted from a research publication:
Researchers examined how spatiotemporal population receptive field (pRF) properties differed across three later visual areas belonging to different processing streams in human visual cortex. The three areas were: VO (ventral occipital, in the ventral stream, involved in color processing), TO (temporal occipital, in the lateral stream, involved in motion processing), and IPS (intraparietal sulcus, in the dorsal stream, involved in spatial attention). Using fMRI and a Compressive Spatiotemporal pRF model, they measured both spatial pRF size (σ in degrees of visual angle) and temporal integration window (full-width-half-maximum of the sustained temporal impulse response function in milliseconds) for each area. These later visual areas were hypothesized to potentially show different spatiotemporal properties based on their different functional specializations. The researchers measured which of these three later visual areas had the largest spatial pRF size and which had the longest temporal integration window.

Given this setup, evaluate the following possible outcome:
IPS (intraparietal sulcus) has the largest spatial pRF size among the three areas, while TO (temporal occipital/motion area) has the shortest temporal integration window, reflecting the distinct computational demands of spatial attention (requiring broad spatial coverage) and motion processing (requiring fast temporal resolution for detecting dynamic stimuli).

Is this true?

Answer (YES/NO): NO